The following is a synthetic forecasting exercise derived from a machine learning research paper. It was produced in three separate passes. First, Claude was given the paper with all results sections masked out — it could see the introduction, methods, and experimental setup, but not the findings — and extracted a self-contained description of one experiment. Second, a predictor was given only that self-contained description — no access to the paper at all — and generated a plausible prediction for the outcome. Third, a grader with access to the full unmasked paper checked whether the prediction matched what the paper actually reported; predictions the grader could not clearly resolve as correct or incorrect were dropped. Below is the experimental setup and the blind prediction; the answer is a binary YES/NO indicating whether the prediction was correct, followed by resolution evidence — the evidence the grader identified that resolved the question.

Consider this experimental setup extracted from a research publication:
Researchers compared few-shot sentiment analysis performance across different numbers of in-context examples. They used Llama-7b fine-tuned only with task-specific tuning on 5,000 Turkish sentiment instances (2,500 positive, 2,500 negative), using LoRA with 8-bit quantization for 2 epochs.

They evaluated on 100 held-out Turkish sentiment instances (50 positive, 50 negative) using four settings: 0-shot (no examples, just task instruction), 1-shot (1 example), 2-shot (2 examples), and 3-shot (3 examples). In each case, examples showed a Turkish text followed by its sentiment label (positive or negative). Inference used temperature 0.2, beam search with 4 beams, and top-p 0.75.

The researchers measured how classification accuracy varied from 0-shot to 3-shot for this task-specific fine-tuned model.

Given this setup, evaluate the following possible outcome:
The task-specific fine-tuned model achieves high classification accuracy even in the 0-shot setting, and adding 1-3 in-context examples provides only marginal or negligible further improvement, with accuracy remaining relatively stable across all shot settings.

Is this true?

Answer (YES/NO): NO